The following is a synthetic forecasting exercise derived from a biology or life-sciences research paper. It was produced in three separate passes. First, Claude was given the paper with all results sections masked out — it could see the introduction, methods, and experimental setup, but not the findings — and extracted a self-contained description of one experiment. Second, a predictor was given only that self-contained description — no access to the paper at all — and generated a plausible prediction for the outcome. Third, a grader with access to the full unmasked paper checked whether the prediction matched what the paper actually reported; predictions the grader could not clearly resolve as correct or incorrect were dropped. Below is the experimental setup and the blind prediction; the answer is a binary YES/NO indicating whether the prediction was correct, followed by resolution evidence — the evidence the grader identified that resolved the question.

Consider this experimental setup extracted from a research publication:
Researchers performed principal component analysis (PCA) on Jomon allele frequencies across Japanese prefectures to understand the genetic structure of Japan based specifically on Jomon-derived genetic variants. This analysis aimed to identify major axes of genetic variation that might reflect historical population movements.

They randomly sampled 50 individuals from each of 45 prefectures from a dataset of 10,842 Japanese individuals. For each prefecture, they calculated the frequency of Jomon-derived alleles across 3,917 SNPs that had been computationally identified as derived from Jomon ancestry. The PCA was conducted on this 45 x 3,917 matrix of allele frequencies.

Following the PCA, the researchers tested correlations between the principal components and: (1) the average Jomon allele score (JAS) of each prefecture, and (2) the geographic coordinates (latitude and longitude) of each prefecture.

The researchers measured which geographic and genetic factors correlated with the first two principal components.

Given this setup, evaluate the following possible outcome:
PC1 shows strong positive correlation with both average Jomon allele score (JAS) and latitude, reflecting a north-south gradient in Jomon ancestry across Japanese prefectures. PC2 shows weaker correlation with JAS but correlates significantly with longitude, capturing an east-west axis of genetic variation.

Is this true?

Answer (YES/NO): NO